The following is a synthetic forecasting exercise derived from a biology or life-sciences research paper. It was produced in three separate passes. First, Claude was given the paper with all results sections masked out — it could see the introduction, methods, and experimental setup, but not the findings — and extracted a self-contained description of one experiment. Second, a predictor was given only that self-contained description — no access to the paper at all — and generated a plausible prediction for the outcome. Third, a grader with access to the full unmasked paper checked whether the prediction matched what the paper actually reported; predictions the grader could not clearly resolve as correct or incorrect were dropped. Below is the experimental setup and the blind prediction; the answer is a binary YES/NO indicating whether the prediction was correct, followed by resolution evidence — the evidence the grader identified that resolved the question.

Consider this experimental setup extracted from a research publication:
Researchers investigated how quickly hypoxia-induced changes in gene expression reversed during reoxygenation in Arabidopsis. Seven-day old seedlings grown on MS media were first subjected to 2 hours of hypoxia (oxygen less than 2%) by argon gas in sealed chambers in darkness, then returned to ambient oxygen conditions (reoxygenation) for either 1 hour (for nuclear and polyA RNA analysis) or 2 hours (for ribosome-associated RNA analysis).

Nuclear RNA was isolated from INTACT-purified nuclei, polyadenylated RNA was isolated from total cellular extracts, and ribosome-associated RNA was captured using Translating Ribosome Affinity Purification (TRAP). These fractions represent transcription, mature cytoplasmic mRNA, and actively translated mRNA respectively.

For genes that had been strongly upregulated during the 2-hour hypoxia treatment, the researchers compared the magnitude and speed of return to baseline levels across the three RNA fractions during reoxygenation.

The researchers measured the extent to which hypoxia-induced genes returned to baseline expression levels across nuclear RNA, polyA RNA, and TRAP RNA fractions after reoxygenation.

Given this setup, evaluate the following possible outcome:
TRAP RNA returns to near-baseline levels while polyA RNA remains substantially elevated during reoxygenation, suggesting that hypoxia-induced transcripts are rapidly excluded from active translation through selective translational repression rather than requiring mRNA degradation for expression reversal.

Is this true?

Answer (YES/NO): NO